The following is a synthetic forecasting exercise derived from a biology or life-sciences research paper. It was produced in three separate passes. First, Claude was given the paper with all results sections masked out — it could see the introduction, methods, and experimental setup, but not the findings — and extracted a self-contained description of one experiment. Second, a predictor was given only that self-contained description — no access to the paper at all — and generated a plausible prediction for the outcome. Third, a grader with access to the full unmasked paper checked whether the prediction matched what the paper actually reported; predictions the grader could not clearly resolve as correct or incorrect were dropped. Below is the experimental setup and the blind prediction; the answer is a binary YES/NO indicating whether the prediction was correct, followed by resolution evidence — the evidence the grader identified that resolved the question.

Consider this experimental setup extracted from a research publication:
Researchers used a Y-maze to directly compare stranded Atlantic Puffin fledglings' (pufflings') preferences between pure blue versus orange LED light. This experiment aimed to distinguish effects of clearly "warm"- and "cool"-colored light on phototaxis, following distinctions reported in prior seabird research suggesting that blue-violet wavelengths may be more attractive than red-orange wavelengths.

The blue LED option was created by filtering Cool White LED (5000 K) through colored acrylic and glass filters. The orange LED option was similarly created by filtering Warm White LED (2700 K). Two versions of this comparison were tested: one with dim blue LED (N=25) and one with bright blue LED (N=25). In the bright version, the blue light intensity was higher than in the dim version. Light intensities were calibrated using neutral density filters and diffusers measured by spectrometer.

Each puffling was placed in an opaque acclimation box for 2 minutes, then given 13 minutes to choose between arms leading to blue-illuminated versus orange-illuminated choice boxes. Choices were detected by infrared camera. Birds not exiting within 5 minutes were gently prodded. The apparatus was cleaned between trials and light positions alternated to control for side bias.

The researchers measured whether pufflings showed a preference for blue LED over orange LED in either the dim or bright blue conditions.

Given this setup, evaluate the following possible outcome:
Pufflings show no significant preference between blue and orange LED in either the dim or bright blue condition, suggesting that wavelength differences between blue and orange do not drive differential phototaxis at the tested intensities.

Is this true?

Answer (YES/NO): YES